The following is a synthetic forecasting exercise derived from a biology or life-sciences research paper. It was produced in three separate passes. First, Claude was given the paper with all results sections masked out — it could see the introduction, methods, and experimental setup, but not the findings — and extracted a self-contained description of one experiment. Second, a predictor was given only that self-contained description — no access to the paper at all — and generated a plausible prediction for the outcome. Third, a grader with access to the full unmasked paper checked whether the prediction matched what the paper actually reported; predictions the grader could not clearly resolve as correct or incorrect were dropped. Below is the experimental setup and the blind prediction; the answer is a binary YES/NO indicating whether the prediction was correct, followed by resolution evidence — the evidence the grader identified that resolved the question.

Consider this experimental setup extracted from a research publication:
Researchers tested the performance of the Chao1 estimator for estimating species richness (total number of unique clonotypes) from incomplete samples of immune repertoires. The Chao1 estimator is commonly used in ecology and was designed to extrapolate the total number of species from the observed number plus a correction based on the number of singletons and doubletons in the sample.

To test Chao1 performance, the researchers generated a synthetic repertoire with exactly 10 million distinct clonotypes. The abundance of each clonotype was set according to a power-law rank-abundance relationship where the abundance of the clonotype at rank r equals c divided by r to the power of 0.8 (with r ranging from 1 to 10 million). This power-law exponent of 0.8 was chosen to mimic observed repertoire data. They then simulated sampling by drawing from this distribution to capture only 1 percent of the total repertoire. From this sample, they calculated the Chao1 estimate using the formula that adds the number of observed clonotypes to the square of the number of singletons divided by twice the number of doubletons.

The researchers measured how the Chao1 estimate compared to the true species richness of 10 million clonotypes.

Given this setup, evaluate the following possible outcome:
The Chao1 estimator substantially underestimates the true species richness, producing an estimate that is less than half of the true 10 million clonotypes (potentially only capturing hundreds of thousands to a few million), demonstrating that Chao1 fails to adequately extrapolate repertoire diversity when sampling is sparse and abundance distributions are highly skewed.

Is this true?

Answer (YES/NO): YES